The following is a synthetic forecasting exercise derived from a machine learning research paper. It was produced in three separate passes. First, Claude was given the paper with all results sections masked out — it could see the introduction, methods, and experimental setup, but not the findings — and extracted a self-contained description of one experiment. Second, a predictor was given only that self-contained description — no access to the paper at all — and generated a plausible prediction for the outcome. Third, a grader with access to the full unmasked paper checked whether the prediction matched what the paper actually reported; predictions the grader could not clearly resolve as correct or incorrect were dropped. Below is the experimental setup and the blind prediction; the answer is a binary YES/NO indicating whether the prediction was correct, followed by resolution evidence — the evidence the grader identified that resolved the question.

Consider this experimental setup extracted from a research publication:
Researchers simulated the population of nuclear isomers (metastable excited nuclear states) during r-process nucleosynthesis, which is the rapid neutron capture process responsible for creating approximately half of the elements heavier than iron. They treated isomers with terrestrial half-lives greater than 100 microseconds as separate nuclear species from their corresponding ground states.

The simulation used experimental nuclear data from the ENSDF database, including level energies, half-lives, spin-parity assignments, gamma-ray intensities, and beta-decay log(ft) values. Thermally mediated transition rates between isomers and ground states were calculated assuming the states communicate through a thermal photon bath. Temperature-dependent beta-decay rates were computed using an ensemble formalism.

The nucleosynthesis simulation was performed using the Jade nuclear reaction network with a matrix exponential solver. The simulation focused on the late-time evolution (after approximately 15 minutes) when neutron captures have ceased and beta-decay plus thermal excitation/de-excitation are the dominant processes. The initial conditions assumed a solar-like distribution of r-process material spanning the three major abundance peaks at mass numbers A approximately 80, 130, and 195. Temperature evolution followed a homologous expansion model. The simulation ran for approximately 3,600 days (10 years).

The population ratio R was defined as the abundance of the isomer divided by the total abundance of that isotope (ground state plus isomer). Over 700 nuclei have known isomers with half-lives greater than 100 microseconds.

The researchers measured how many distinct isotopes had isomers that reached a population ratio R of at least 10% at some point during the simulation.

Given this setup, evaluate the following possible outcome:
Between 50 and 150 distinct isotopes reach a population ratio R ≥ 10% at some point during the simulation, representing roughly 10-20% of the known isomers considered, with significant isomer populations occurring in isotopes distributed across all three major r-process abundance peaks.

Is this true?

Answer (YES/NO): NO